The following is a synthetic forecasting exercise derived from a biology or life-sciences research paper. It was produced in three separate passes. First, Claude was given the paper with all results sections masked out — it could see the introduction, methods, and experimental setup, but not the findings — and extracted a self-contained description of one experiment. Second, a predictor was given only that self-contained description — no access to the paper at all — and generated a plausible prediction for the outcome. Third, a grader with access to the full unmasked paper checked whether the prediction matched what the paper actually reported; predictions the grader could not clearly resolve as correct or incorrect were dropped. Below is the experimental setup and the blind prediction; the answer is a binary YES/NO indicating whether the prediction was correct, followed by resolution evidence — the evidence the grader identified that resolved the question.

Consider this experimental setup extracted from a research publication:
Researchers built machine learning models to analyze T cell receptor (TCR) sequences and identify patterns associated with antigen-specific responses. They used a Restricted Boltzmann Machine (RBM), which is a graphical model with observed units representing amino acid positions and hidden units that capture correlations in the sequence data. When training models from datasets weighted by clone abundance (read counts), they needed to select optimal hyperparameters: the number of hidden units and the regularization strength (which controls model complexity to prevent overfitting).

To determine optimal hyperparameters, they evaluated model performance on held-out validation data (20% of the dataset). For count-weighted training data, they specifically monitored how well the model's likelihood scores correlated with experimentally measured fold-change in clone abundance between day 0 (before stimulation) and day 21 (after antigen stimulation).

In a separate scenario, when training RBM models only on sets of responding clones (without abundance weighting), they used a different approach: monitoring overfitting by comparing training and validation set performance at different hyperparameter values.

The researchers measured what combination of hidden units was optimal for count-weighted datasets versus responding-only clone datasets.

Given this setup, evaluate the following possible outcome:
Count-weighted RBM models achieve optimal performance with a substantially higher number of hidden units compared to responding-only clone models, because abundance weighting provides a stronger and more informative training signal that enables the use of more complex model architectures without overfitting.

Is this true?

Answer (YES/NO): YES